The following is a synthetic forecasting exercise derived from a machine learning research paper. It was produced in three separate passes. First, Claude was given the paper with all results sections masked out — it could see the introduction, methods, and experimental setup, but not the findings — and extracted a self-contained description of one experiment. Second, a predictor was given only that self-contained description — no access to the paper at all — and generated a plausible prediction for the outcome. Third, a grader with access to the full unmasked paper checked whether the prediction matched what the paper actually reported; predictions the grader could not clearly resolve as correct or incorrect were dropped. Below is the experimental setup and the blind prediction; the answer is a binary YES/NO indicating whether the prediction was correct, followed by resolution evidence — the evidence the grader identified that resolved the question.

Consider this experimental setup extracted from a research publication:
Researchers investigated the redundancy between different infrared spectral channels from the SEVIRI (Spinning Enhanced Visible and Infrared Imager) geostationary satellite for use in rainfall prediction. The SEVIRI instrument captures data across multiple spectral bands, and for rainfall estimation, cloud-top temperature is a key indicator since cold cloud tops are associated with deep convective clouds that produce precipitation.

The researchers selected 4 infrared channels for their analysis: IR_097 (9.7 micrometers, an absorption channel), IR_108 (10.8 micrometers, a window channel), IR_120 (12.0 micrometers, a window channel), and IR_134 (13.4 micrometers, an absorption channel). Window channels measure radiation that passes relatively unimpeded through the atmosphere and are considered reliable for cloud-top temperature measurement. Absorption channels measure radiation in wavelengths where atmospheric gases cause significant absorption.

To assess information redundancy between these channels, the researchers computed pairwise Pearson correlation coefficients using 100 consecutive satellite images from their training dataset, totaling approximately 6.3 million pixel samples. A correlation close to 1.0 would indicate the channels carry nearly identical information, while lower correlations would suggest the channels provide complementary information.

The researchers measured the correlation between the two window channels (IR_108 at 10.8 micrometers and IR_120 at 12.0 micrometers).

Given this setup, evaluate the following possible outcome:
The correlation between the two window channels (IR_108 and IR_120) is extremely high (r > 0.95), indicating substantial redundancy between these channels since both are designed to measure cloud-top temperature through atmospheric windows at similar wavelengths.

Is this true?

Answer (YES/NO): YES